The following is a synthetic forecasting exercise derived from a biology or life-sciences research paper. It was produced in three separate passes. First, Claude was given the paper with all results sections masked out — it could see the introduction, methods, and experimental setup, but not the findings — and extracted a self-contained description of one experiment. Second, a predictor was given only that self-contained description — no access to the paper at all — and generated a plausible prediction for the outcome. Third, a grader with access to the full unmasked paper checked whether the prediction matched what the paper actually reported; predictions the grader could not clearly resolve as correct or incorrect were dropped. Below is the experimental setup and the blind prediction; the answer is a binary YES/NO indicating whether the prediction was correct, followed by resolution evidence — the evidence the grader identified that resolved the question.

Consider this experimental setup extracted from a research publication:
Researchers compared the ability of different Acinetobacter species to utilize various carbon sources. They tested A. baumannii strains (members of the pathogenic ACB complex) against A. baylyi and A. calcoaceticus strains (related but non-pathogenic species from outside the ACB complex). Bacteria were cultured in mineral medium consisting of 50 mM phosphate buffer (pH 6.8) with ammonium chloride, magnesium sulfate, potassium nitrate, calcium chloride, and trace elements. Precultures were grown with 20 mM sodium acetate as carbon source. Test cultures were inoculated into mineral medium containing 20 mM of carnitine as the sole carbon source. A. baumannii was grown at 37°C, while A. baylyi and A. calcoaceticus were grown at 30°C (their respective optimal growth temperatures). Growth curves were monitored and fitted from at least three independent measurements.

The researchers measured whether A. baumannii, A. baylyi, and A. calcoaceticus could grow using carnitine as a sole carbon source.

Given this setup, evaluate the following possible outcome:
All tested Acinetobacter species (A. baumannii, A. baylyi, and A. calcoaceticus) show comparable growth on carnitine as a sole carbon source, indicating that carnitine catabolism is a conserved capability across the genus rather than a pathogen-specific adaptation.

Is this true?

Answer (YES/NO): NO